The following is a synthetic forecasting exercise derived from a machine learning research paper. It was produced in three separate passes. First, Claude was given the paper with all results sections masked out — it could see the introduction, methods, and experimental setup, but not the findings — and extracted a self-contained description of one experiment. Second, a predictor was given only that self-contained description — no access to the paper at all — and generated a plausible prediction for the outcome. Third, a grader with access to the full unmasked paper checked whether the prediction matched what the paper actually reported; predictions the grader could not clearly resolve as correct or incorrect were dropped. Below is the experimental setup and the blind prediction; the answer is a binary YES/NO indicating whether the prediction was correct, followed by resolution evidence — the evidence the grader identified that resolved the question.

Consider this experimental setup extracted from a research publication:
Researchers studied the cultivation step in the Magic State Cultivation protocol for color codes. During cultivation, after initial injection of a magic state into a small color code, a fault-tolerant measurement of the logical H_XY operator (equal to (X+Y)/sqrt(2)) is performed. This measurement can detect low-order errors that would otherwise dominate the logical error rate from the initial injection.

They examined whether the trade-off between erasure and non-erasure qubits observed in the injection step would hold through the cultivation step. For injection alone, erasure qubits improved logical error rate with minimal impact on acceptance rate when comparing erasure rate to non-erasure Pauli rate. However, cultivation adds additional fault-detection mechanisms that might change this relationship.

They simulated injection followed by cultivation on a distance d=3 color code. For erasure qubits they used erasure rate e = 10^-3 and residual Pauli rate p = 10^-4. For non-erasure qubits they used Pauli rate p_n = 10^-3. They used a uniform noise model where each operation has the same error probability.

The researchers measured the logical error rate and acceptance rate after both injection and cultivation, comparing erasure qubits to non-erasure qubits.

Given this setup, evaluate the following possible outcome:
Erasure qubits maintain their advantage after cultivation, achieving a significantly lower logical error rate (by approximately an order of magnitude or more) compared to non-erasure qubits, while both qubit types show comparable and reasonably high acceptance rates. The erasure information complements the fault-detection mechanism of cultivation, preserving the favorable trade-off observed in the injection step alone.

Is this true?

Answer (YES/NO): YES